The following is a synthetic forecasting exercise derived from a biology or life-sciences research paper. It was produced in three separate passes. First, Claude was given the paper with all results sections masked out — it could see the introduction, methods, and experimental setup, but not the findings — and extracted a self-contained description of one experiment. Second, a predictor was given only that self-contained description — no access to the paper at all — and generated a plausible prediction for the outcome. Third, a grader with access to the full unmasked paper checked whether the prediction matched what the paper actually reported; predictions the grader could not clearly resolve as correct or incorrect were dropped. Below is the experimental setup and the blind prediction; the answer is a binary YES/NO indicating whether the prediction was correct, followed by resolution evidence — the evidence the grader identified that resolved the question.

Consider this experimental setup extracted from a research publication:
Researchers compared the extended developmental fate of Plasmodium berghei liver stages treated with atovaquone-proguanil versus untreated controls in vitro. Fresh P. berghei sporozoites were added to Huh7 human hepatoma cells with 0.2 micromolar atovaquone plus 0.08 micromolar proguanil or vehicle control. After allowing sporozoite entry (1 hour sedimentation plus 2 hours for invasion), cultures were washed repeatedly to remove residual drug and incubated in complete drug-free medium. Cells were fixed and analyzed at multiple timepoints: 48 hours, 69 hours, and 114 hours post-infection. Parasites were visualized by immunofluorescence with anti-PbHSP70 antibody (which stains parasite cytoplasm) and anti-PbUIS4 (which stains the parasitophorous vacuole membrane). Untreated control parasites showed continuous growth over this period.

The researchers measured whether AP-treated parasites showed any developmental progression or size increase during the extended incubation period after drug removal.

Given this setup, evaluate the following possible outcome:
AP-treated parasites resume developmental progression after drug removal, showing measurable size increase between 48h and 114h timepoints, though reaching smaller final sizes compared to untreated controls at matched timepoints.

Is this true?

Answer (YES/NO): NO